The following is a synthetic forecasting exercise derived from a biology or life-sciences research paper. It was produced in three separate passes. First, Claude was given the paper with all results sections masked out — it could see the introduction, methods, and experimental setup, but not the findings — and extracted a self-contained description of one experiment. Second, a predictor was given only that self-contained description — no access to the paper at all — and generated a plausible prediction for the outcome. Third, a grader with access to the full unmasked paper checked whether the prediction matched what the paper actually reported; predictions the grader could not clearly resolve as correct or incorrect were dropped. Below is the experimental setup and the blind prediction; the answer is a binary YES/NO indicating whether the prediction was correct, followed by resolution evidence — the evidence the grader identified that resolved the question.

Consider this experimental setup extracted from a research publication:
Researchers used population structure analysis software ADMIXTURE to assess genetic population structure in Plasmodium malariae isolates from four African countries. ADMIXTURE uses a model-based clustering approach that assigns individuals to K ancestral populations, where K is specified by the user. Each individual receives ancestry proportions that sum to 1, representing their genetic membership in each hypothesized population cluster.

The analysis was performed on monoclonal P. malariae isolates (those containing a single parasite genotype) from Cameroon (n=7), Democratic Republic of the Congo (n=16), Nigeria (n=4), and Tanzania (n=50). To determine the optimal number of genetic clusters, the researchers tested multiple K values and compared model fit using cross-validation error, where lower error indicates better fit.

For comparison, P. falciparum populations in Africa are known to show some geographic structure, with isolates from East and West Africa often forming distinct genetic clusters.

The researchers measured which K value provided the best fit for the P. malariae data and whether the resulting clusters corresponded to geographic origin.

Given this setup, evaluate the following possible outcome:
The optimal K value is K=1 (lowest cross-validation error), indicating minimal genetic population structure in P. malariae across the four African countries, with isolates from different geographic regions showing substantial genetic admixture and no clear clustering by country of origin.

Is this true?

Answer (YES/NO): NO